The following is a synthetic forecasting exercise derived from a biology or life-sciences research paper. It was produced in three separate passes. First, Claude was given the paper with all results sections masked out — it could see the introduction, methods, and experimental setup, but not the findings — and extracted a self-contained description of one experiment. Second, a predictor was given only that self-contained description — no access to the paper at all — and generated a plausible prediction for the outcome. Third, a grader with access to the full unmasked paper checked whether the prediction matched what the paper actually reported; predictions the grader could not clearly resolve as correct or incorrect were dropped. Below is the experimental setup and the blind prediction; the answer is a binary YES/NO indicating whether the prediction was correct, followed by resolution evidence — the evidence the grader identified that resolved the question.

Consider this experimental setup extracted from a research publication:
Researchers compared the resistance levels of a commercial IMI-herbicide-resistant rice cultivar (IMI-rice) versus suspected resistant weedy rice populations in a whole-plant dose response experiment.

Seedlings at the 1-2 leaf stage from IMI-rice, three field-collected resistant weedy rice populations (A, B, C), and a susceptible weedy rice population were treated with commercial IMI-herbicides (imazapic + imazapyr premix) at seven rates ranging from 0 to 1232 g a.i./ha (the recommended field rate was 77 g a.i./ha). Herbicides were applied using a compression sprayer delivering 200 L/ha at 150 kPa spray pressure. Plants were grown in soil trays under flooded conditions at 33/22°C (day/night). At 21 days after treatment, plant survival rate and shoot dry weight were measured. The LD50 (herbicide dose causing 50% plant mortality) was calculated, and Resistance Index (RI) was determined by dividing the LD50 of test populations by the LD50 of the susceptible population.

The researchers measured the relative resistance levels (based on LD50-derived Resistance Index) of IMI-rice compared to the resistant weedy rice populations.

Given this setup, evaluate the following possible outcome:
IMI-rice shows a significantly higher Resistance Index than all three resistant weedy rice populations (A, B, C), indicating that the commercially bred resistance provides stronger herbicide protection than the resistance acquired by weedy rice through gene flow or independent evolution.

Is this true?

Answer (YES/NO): YES